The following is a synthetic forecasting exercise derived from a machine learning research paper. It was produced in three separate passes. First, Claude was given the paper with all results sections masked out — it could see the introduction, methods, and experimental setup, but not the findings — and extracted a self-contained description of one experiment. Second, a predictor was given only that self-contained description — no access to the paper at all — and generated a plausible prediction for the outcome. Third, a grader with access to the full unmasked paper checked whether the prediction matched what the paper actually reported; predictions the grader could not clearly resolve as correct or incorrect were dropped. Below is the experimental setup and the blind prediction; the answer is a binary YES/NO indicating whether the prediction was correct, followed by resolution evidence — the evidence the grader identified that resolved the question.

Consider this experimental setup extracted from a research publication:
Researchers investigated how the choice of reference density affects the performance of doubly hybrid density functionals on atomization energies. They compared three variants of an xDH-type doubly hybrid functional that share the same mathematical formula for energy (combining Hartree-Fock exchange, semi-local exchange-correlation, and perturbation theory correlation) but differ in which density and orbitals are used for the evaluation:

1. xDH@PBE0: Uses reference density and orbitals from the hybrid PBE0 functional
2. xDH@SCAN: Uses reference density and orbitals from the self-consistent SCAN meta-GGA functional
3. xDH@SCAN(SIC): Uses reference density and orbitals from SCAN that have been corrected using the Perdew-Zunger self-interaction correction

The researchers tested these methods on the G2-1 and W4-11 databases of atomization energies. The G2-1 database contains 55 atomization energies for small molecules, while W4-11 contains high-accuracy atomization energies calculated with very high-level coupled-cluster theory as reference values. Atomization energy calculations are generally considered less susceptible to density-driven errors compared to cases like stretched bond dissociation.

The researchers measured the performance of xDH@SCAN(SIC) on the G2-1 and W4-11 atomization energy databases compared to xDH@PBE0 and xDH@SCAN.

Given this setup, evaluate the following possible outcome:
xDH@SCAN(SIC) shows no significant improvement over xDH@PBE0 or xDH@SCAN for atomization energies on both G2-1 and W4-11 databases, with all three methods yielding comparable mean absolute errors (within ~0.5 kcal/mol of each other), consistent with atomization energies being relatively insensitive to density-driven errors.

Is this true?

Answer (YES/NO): NO